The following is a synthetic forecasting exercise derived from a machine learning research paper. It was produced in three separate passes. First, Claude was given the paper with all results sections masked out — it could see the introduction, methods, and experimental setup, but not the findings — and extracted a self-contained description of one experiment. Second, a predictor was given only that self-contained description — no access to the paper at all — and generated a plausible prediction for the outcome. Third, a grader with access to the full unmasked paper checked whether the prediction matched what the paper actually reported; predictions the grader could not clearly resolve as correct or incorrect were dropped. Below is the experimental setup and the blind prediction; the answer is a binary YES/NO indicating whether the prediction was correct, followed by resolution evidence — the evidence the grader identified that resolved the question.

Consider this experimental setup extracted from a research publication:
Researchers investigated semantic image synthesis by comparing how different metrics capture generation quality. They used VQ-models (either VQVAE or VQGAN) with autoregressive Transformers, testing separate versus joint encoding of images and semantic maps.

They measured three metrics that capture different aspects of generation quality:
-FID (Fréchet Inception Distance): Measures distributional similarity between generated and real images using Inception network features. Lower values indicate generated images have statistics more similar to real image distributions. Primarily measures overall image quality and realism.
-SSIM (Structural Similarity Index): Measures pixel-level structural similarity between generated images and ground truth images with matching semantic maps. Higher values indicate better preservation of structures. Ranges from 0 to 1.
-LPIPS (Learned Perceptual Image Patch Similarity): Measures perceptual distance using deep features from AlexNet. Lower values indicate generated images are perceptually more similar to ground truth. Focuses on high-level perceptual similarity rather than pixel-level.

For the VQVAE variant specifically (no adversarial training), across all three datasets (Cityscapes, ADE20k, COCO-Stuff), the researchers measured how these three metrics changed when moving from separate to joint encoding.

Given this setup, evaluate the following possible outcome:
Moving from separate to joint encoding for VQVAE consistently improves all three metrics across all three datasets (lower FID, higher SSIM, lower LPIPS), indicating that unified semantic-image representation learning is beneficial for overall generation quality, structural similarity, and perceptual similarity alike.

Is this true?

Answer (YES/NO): NO